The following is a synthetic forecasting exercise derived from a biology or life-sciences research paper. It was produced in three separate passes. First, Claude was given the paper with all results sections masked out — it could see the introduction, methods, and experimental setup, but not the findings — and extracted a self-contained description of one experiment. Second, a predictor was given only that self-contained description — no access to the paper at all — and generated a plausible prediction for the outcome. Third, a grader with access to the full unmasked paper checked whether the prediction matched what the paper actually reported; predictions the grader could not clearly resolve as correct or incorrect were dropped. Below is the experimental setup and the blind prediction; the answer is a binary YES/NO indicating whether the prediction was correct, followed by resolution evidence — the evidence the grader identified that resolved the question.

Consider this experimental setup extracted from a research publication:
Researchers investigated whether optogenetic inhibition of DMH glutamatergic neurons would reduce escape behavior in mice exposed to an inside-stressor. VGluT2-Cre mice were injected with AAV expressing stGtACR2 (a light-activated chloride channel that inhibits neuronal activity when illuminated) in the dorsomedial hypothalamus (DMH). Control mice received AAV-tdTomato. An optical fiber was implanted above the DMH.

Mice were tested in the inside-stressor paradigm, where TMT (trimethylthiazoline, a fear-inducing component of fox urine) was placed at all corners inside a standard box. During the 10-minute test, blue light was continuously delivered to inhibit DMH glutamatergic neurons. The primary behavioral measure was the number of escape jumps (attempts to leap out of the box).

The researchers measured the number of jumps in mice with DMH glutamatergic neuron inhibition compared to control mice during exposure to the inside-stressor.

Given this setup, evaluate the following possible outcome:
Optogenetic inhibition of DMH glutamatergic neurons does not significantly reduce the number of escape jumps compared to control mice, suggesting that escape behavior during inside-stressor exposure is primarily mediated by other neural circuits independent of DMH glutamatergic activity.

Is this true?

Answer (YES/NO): NO